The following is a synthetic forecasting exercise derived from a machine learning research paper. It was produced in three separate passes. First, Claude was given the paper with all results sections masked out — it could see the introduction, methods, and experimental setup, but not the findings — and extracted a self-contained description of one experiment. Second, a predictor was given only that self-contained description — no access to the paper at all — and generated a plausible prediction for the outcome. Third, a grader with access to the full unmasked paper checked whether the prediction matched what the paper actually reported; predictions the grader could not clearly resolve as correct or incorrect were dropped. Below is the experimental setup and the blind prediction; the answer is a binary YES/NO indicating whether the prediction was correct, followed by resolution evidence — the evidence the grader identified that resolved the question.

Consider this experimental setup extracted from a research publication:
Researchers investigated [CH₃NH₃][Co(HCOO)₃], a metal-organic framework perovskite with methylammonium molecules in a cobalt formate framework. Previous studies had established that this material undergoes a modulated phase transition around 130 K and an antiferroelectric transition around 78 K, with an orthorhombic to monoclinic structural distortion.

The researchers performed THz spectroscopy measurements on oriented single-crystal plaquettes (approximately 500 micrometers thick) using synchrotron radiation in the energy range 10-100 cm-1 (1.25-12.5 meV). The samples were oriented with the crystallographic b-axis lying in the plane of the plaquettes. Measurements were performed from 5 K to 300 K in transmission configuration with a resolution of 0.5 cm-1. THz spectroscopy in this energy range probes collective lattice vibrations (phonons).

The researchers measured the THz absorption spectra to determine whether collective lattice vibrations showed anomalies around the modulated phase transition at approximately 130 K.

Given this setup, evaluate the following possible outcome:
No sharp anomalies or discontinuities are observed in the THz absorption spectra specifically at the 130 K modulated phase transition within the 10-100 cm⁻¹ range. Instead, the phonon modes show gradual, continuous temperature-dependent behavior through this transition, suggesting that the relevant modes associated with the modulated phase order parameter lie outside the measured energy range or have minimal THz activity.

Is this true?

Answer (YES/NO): NO